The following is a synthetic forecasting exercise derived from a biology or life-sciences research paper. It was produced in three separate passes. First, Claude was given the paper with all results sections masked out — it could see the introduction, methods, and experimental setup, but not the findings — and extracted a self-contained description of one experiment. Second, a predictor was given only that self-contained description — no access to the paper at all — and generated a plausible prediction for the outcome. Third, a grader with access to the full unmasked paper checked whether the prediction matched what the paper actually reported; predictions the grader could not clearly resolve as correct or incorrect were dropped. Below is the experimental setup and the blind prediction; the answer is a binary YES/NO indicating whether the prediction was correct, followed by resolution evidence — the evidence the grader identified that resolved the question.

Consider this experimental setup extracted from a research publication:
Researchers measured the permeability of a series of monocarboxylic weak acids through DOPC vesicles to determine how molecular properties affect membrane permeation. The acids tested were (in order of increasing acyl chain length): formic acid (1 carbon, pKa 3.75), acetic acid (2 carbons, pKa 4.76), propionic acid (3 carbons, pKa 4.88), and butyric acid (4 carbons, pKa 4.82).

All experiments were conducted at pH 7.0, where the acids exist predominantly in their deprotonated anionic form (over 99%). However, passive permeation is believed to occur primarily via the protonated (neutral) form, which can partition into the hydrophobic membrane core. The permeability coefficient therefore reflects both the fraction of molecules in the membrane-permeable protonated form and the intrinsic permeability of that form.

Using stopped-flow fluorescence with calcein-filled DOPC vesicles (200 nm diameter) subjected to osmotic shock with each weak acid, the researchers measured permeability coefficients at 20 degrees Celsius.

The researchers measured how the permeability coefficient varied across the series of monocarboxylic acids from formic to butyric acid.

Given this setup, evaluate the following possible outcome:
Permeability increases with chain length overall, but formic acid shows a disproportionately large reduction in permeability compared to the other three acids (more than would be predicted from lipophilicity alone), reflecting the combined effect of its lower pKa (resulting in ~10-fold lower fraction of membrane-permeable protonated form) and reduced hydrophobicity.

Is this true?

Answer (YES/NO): NO